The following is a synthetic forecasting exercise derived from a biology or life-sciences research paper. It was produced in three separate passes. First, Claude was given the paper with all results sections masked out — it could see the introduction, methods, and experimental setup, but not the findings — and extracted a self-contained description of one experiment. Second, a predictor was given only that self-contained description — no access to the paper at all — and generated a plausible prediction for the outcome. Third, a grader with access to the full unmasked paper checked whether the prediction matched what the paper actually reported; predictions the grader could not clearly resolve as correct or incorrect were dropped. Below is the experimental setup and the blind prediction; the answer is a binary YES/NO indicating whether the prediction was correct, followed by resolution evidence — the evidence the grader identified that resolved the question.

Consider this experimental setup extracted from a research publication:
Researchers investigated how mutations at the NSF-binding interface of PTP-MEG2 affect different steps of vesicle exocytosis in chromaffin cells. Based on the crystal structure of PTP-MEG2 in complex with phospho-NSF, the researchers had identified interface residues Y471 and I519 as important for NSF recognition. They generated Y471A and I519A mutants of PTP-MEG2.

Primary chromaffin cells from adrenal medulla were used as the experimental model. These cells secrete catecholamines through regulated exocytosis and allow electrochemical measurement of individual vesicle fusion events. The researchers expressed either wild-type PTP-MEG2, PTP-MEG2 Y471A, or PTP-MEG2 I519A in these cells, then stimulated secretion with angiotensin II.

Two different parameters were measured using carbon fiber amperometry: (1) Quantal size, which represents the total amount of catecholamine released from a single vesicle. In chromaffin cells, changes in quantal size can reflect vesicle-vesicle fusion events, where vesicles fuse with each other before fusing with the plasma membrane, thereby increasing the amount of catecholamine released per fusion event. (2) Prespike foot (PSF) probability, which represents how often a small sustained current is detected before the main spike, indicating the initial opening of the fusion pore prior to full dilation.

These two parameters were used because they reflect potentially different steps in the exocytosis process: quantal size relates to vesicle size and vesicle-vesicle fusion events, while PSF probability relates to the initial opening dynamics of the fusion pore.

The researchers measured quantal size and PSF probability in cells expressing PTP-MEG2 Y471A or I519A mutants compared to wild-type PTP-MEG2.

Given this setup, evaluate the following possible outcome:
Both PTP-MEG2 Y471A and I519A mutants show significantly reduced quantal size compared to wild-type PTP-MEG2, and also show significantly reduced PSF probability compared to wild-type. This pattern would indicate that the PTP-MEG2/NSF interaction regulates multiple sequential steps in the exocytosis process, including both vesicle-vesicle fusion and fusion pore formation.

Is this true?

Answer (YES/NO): NO